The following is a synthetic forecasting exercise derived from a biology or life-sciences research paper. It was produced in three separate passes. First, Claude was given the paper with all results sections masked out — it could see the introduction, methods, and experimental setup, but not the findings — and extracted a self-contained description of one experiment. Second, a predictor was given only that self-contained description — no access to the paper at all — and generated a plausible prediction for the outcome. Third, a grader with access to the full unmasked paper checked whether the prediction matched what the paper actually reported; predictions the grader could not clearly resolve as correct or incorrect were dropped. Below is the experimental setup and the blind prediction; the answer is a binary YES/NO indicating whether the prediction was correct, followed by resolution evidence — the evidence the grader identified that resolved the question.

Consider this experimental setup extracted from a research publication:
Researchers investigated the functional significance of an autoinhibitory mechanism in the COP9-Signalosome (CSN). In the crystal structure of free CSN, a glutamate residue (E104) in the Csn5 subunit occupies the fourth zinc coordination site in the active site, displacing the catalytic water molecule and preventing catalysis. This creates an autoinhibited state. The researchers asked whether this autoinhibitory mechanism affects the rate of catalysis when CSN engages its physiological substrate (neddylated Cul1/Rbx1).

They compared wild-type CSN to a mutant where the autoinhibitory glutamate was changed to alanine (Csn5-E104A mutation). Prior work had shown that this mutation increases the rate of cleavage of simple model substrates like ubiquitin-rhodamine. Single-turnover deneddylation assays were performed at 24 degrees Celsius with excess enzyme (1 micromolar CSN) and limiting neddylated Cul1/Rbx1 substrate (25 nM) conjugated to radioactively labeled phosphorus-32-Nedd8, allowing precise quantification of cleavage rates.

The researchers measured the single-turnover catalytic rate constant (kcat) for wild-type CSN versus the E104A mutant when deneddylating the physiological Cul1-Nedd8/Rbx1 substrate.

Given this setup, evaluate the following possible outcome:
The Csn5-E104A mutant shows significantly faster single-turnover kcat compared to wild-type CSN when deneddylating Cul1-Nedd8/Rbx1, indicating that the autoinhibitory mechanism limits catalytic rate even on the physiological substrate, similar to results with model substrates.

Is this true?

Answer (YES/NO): NO